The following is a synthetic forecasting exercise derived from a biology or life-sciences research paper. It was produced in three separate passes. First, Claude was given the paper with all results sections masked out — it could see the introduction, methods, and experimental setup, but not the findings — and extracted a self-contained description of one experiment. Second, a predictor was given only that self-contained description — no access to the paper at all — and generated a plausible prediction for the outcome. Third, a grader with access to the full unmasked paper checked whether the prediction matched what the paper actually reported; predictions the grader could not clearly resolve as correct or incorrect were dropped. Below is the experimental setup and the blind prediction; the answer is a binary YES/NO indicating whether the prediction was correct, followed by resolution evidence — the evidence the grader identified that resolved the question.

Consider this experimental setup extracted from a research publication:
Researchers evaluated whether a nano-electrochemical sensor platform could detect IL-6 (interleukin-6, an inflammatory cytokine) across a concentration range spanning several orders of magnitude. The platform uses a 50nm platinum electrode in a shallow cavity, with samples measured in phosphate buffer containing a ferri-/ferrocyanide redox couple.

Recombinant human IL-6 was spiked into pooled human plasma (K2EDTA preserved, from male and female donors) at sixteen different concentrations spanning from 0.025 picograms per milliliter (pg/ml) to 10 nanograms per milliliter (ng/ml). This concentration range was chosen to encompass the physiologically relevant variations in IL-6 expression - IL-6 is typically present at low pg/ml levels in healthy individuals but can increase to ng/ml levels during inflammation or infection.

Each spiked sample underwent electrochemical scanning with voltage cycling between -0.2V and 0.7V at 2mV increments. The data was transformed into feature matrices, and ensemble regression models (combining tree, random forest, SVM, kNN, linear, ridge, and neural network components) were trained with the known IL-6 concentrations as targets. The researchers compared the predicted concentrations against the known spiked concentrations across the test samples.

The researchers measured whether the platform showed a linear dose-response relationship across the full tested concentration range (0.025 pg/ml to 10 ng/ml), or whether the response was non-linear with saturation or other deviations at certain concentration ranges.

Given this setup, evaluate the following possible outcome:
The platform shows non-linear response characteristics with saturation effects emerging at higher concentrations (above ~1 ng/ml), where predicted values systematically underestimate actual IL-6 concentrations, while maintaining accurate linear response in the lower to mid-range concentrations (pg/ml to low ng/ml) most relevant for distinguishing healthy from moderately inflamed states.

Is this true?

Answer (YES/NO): NO